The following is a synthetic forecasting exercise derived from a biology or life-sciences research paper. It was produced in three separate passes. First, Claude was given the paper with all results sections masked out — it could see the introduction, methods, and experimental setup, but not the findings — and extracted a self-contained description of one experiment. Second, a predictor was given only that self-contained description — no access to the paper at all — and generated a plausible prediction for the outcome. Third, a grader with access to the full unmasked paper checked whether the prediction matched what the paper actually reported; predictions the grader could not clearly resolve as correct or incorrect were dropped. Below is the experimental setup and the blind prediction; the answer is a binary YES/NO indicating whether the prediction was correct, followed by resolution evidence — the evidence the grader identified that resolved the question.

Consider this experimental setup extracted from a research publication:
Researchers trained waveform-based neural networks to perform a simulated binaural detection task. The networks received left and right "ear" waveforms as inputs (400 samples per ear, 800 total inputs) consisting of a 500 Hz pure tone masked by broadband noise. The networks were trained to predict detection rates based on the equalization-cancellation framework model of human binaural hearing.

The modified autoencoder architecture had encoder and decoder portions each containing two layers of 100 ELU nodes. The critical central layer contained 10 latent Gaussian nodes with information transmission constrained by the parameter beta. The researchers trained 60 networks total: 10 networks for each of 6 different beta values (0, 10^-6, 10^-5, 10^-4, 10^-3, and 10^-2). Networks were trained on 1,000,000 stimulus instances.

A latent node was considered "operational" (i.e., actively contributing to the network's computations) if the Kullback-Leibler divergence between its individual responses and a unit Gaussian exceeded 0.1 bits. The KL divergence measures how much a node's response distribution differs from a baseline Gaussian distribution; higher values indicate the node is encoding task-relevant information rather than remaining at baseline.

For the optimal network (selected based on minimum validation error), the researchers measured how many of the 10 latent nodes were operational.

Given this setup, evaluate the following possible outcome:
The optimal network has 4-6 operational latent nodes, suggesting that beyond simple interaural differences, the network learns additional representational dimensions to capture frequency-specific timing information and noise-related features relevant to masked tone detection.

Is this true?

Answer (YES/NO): YES